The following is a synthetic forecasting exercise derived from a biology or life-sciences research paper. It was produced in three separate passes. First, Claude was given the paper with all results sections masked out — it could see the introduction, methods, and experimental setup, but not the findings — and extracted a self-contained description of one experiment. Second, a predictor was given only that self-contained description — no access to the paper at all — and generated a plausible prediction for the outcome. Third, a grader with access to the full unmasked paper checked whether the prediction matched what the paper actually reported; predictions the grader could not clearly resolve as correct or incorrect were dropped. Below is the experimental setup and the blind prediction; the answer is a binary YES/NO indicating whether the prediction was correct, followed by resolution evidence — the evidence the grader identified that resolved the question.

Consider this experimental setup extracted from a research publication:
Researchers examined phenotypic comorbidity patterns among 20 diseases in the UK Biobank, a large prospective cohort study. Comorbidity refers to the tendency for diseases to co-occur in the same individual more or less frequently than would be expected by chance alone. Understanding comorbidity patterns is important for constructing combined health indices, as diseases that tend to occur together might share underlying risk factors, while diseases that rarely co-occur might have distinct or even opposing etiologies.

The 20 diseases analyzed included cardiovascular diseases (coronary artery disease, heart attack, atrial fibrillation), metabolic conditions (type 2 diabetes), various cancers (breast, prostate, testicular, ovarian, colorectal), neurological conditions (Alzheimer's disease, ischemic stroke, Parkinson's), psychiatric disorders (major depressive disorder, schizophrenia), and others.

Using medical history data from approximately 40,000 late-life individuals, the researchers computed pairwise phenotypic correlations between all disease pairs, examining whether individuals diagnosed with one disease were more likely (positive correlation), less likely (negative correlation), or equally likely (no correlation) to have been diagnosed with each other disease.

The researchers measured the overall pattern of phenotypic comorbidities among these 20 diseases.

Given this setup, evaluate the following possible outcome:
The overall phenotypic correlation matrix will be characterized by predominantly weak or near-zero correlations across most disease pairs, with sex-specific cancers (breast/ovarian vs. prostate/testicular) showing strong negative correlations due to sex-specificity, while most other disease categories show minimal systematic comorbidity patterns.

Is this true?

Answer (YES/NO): NO